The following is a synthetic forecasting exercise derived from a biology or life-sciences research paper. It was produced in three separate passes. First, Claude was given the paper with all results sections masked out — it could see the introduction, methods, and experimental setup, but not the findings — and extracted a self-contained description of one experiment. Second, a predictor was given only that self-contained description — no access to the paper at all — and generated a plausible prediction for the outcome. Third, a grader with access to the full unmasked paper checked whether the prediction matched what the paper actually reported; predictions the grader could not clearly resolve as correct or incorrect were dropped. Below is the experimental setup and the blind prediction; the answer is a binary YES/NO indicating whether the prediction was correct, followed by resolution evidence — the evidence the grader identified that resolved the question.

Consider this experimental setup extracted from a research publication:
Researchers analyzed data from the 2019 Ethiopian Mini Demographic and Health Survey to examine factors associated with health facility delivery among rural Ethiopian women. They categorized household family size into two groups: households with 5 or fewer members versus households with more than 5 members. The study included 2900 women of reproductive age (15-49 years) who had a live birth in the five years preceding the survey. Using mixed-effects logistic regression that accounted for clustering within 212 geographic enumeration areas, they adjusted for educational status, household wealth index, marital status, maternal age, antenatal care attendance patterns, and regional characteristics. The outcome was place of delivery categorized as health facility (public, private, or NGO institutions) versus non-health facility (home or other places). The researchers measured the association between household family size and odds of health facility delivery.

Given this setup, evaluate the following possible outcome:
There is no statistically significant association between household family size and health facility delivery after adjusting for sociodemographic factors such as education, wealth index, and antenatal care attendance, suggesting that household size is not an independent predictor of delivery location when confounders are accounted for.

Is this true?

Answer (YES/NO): NO